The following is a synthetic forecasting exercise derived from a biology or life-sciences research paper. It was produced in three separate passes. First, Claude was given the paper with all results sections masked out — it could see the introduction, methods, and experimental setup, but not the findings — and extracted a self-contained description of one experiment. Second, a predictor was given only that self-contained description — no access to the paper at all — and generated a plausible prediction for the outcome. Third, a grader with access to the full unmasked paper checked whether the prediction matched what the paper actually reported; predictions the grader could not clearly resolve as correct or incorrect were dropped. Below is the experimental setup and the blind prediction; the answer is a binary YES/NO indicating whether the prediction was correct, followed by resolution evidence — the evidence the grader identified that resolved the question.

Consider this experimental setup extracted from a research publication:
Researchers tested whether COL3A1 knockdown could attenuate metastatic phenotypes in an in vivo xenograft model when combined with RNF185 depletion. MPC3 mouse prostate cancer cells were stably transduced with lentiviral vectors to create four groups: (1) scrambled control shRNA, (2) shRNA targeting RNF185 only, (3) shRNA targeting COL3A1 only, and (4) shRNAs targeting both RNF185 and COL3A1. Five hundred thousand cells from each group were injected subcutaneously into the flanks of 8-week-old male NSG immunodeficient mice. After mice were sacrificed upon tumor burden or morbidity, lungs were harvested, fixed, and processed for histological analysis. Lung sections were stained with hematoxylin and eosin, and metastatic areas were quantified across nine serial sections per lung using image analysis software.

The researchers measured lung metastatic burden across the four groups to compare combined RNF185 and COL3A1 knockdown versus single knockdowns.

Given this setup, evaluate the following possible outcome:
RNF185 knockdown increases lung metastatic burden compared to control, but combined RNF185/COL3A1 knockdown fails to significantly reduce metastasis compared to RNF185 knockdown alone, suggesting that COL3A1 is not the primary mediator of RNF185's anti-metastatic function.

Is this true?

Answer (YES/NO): NO